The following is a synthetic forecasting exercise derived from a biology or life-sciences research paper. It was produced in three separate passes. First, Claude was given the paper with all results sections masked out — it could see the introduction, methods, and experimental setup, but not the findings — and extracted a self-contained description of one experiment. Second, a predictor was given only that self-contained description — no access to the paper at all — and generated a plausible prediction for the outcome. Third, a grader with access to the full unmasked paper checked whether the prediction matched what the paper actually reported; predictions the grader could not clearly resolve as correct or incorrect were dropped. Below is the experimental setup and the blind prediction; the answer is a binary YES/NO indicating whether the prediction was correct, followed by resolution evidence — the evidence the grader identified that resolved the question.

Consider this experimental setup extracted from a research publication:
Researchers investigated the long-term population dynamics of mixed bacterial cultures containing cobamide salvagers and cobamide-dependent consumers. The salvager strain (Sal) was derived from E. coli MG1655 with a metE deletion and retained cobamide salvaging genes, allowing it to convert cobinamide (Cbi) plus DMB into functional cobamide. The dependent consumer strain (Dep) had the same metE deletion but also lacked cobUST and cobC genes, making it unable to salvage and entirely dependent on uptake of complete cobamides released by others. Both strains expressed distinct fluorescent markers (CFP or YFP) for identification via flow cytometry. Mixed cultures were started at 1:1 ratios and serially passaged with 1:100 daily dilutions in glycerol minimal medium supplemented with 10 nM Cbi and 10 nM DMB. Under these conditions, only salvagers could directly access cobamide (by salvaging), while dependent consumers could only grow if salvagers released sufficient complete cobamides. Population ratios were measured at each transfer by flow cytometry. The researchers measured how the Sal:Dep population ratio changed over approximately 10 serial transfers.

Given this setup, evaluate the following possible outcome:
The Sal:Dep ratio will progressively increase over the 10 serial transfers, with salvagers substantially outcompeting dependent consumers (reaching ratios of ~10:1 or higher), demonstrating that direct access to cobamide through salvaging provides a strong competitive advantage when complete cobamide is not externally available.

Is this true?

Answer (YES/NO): YES